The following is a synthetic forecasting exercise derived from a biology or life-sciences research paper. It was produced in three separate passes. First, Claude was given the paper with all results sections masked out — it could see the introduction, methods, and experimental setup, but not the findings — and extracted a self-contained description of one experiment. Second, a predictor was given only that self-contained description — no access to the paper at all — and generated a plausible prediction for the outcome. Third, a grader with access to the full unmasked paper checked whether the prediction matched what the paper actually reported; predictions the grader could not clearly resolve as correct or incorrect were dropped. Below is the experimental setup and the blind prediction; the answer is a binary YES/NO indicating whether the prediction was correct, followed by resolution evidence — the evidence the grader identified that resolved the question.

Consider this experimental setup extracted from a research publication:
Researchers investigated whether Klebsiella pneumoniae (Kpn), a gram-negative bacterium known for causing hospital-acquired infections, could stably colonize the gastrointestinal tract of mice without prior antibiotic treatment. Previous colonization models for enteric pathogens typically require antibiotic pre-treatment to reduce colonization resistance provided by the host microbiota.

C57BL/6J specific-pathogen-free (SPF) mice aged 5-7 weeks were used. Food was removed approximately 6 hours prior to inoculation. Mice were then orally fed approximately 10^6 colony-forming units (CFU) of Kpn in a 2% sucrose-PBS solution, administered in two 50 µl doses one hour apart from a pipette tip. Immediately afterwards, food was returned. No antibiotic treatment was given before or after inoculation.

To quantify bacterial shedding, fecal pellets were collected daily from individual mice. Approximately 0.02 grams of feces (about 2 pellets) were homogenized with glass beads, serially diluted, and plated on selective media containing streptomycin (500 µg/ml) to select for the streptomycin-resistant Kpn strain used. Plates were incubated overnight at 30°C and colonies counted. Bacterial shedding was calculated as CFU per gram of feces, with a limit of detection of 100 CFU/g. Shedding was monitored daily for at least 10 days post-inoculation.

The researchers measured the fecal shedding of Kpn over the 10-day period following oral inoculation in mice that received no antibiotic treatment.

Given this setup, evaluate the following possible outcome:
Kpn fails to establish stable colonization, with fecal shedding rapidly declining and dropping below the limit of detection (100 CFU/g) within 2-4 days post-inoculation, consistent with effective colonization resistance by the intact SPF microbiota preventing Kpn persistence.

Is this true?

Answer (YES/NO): NO